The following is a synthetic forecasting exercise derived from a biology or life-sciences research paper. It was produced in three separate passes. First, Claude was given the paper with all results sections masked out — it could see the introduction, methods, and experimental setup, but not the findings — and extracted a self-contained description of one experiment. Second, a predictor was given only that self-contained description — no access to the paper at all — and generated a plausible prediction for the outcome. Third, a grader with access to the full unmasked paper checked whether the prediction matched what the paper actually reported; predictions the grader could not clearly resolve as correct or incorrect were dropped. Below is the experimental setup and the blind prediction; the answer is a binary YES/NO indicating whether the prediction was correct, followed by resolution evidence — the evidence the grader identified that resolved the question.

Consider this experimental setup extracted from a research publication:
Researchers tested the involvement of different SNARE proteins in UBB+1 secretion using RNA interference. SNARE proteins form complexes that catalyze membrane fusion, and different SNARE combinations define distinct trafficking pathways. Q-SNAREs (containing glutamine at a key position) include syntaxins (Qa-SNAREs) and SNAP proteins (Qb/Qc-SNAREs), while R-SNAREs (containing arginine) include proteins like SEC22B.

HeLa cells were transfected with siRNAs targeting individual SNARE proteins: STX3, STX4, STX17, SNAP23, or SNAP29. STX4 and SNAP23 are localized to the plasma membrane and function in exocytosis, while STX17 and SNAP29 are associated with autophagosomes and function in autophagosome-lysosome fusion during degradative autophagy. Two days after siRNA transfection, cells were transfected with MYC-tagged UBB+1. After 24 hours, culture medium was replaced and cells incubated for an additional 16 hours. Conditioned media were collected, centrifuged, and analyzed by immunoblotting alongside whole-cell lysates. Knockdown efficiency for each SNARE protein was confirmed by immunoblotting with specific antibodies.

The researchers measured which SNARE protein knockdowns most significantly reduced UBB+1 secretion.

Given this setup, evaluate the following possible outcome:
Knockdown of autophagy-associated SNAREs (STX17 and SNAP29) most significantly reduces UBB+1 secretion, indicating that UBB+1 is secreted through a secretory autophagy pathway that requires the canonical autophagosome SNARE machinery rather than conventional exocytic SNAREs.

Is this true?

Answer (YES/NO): NO